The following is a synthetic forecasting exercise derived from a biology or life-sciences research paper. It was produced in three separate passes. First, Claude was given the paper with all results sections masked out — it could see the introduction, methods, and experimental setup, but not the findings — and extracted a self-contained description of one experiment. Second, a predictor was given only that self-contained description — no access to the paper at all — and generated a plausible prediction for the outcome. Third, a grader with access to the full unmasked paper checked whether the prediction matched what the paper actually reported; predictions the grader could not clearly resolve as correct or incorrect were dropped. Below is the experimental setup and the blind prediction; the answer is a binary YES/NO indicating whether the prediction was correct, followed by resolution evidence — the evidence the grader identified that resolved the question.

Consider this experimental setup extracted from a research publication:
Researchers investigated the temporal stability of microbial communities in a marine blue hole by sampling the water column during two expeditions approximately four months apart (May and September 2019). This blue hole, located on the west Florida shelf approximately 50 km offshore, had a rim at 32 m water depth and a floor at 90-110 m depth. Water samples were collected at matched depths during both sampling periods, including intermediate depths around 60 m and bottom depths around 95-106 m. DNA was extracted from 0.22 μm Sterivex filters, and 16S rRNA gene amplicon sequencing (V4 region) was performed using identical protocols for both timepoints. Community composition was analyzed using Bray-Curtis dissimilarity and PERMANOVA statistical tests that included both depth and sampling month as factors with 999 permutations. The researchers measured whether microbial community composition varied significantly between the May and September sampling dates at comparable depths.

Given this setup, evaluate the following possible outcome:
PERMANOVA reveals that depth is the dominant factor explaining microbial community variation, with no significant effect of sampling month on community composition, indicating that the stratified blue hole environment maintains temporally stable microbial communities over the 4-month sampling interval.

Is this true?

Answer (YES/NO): YES